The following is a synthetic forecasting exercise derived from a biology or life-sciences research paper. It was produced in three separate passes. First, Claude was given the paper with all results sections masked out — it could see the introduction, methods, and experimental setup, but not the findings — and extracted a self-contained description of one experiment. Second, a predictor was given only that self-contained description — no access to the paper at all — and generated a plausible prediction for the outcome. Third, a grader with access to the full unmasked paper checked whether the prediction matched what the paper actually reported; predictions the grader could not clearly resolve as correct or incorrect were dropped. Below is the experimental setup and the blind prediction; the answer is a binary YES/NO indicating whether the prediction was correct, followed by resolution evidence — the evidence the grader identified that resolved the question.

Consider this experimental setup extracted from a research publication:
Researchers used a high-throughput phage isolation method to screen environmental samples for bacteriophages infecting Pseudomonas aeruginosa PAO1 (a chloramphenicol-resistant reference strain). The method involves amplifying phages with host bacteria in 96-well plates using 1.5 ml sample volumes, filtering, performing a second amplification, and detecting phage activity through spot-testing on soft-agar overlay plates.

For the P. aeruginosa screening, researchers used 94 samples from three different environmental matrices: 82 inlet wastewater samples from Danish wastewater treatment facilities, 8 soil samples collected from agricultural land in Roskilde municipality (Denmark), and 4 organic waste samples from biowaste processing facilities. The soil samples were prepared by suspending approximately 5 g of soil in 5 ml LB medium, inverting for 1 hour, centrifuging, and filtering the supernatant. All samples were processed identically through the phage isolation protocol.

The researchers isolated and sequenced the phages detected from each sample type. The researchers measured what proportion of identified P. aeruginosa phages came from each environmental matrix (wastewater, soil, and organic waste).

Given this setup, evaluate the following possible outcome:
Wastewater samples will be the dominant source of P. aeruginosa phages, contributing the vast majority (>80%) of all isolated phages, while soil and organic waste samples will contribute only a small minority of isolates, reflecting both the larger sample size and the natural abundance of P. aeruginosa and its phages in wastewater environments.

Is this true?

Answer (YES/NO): YES